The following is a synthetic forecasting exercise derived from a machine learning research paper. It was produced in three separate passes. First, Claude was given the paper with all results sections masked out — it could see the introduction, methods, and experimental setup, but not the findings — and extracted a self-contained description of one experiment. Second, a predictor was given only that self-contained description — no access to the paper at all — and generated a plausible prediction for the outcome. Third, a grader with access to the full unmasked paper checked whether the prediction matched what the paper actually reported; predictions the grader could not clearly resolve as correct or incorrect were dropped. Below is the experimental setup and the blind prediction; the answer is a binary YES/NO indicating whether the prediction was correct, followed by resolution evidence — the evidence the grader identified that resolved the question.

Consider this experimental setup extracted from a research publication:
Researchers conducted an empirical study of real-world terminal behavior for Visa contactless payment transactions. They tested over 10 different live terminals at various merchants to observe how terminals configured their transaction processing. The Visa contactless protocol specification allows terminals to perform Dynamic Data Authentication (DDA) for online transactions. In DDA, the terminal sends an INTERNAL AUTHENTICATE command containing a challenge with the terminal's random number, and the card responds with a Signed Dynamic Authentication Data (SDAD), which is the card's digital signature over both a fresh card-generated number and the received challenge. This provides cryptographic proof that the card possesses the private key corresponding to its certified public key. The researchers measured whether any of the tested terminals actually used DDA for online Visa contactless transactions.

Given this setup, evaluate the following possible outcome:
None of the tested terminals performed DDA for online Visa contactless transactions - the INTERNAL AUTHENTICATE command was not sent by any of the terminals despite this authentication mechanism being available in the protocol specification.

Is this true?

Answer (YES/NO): YES